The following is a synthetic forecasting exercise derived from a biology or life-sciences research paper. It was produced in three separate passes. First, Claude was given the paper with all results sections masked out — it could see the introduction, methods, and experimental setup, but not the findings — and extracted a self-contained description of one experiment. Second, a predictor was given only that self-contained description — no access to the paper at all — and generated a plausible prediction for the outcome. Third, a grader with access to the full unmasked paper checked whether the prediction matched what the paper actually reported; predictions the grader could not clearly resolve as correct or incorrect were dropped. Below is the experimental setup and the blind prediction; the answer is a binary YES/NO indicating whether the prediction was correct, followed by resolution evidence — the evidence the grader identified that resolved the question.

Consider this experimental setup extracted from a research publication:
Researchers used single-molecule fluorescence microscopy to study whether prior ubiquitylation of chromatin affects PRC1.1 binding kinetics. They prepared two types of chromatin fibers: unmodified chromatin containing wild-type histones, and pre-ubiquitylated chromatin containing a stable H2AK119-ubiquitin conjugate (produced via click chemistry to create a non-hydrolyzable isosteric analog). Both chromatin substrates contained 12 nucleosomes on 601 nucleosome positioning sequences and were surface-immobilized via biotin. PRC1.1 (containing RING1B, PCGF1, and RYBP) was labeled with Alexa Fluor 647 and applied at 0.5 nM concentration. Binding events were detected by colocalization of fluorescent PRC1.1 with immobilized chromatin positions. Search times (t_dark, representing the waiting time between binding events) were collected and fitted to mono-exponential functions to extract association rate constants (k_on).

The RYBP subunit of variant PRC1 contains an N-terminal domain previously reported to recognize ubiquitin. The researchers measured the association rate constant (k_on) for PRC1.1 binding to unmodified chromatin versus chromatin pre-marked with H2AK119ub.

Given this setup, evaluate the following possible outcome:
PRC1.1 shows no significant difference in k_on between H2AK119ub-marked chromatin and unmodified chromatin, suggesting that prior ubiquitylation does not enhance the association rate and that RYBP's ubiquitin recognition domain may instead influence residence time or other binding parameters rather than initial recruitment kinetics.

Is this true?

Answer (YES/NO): YES